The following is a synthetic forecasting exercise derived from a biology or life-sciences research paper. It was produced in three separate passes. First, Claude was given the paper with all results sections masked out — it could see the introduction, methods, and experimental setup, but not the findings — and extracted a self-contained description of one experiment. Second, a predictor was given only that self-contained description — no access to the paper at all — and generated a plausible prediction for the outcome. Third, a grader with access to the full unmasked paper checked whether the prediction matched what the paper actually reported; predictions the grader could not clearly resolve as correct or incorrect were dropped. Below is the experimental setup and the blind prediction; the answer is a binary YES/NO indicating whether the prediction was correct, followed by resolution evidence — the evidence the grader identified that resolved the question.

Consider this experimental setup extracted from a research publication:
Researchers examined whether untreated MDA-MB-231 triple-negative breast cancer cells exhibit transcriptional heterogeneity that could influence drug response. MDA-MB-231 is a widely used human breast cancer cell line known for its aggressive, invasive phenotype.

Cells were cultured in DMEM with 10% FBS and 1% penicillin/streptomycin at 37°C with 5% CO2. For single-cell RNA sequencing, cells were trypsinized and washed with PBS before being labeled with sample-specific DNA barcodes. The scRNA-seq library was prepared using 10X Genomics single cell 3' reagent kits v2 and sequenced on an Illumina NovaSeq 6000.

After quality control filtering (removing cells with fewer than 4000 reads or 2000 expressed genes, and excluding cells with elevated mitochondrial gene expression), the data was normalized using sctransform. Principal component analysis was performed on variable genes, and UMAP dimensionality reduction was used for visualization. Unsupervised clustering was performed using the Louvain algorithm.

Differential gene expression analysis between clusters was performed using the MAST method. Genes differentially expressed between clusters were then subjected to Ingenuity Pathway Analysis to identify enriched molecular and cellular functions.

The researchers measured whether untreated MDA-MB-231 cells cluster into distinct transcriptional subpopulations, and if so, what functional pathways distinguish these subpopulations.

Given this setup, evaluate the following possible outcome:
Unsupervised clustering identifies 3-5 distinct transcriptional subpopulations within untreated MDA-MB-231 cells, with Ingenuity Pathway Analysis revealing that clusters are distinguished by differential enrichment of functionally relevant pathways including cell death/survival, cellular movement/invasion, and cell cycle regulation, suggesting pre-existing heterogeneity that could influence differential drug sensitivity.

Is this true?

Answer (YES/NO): NO